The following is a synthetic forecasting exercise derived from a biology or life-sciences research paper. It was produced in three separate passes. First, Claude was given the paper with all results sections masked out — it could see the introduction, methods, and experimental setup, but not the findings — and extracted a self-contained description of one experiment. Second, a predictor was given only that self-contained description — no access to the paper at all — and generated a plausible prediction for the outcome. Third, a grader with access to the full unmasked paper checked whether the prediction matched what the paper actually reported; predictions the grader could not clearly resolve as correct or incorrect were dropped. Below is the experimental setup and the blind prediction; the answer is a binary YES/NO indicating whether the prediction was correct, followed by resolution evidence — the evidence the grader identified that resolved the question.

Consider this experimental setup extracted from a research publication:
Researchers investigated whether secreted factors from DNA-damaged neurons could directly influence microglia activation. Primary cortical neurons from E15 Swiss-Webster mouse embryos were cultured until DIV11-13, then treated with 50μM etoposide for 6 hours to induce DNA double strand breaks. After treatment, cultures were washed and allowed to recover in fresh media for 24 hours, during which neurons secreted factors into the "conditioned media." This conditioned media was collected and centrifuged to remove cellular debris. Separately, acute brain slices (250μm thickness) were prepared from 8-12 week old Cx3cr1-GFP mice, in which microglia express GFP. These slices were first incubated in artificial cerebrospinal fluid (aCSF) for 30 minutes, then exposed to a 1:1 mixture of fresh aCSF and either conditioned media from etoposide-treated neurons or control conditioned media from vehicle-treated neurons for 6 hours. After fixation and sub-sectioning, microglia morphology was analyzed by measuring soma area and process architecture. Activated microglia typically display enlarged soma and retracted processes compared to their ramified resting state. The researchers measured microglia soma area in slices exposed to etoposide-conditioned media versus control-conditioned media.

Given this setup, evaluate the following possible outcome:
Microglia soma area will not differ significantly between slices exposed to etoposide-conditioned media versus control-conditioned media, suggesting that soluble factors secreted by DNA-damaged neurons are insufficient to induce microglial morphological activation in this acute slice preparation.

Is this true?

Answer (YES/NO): NO